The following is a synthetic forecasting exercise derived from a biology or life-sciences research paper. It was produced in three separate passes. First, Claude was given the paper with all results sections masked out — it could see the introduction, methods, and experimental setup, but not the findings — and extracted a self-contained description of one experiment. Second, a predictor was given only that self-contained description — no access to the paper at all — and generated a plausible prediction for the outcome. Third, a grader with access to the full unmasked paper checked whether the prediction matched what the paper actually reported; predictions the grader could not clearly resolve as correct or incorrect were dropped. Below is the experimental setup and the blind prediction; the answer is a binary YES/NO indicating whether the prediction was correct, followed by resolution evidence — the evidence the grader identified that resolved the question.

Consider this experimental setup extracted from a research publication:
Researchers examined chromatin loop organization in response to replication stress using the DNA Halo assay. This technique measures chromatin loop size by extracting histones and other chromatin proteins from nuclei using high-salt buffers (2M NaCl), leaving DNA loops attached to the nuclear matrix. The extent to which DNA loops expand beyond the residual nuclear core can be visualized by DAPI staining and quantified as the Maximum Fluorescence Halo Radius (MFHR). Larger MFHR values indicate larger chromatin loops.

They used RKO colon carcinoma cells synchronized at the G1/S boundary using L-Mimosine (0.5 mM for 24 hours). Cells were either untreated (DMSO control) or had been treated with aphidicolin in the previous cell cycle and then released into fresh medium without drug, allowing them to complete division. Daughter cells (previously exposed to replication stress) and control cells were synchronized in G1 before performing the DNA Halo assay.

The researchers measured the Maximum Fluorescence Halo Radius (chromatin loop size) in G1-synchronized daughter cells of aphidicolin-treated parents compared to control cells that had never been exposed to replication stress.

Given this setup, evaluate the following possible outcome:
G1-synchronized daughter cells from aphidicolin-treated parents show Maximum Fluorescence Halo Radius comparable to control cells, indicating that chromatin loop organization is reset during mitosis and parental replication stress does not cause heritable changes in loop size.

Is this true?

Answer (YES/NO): NO